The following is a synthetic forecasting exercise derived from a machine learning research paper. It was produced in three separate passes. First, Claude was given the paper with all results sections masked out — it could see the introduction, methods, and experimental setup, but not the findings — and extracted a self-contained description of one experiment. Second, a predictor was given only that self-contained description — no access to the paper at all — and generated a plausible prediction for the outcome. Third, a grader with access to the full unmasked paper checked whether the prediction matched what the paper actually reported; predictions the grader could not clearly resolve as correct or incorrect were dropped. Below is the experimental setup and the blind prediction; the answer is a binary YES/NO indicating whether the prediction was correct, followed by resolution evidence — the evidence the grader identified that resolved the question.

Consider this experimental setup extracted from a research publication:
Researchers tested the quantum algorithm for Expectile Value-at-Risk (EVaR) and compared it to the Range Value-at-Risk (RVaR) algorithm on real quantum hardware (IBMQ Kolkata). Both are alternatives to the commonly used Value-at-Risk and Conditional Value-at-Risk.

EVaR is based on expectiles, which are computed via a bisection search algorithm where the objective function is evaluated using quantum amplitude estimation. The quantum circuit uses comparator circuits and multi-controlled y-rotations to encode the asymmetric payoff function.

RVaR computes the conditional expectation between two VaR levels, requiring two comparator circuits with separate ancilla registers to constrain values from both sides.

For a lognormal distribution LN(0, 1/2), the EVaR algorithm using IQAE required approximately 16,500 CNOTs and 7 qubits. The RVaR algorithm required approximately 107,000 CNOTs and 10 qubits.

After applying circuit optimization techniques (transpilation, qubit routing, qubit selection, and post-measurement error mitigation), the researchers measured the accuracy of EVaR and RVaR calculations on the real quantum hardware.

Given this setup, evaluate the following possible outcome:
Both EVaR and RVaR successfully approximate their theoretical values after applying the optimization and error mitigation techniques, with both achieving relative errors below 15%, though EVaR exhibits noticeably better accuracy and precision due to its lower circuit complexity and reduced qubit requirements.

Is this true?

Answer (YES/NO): NO